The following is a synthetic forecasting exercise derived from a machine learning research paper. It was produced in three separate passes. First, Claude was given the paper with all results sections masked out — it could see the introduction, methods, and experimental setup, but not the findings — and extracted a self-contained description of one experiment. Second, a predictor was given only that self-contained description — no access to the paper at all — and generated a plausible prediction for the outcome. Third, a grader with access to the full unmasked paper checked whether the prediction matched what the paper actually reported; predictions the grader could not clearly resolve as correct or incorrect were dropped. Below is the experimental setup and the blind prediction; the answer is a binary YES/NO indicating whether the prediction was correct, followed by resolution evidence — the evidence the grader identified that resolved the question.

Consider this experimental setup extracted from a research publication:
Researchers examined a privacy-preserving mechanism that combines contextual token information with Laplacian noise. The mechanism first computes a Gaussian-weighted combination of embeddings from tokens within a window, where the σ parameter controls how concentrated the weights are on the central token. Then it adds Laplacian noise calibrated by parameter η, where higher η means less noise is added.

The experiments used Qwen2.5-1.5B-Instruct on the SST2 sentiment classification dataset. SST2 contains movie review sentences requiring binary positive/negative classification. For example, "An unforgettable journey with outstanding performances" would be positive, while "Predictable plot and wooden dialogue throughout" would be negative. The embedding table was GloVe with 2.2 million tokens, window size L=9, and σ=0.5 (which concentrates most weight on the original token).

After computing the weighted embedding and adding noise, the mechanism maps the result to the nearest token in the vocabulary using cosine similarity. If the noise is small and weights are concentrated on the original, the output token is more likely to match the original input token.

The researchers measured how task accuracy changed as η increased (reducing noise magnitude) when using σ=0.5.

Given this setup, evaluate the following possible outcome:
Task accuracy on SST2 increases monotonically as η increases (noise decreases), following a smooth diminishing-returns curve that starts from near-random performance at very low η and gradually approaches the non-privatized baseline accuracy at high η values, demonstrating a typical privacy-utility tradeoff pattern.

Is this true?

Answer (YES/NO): NO